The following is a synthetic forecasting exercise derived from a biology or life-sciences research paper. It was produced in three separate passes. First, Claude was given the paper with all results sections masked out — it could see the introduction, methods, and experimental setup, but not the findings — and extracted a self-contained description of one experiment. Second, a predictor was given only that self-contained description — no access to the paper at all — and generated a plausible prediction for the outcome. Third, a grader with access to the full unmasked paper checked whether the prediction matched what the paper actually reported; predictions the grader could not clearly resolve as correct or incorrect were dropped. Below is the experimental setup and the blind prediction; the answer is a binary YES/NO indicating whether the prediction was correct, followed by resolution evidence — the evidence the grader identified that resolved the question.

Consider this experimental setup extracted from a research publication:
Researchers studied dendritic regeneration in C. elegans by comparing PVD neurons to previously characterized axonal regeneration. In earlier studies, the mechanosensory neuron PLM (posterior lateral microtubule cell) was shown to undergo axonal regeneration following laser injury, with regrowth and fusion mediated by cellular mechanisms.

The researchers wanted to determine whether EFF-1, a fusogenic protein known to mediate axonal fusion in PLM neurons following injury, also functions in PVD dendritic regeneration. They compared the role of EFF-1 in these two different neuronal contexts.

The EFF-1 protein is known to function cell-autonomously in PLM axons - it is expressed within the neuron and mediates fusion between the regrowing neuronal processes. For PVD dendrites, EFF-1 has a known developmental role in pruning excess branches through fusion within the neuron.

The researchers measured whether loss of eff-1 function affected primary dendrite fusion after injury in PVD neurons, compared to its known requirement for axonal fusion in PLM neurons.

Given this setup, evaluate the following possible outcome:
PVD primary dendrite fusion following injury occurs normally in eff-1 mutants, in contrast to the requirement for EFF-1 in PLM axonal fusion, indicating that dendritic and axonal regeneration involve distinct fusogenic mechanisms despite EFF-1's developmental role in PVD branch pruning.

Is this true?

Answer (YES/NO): YES